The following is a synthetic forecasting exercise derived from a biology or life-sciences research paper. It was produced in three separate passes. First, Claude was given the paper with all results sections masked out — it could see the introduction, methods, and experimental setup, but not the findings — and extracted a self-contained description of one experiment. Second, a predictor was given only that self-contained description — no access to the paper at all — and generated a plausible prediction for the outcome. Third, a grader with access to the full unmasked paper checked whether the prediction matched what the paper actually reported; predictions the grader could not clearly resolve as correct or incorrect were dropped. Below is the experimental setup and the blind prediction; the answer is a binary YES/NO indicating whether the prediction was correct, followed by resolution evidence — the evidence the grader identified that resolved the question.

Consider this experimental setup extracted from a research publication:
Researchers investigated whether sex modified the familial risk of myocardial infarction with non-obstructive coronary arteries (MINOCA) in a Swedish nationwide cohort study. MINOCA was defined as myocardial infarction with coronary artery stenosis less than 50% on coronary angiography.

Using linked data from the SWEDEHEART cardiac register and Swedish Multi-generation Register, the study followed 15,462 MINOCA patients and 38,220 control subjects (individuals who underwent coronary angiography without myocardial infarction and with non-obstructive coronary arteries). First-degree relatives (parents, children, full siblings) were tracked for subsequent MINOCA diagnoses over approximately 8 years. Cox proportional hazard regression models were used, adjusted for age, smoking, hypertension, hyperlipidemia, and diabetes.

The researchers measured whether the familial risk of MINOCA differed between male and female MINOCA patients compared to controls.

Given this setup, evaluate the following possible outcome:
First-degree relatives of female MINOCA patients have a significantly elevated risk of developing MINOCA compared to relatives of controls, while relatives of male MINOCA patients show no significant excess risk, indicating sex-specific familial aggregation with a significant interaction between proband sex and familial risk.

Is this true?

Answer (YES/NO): NO